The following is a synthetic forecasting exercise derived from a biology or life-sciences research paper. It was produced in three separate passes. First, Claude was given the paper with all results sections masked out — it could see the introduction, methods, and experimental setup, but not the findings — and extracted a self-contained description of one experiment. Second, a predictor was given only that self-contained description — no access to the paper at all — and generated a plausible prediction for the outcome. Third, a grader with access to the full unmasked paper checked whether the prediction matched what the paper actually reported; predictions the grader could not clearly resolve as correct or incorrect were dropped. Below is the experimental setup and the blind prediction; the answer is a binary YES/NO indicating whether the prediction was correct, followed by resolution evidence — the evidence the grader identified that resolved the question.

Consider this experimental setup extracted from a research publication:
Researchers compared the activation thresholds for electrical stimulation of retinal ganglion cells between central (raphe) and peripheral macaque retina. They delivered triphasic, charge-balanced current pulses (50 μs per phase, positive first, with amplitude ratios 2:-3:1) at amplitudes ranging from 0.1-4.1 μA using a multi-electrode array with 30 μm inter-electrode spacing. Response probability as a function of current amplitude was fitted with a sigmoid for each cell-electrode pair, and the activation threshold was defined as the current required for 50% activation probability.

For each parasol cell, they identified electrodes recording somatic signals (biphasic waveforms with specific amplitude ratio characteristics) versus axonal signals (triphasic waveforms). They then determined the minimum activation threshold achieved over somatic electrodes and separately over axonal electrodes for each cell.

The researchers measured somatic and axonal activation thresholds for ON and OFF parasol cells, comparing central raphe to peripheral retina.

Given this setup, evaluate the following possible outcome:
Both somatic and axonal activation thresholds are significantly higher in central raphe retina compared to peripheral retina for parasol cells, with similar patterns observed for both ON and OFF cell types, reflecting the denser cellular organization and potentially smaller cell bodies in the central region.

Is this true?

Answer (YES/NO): NO